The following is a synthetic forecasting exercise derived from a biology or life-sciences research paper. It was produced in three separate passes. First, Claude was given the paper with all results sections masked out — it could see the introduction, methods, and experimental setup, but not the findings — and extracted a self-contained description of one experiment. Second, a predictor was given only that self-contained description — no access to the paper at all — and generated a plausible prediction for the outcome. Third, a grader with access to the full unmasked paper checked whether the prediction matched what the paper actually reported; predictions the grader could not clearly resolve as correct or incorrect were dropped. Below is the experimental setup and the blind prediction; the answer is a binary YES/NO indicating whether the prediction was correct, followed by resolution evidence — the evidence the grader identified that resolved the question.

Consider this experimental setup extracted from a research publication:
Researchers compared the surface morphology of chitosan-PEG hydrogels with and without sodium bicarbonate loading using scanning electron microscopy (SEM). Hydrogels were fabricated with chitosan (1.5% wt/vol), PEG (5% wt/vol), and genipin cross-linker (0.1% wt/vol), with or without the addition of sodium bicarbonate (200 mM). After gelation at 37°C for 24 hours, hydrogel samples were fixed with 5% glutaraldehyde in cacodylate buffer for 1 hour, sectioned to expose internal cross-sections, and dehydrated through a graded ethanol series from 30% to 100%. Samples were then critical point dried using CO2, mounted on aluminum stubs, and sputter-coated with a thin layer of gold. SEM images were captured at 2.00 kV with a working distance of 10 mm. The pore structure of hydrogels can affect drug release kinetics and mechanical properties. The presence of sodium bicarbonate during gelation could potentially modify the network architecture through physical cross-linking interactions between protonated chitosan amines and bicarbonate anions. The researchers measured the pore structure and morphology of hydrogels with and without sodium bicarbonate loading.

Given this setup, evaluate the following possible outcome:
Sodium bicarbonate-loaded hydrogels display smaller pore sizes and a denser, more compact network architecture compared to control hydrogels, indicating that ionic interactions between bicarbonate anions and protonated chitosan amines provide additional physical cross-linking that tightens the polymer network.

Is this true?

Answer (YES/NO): NO